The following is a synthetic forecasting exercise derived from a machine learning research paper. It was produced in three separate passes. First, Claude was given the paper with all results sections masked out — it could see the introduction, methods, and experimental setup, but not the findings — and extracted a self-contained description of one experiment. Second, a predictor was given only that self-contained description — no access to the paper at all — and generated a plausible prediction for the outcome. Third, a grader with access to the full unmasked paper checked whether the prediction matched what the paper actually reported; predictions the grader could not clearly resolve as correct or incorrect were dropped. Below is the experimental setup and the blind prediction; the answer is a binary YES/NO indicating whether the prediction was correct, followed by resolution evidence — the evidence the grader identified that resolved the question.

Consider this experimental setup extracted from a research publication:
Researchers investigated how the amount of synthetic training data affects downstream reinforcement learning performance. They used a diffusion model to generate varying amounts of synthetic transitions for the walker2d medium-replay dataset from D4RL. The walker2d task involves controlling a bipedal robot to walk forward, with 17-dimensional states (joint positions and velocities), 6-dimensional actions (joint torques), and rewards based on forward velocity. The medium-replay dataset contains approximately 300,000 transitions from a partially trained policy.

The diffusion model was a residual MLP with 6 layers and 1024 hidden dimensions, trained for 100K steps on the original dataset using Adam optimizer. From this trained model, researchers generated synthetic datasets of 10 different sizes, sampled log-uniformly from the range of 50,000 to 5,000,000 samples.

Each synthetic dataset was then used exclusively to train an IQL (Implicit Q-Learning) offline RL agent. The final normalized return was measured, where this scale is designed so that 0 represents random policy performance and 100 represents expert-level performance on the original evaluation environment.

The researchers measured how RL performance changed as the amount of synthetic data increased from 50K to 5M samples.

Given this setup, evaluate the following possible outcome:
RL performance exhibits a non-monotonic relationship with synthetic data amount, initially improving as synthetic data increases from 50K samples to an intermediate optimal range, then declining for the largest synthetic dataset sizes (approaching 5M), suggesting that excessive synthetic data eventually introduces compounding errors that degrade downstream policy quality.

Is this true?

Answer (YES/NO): NO